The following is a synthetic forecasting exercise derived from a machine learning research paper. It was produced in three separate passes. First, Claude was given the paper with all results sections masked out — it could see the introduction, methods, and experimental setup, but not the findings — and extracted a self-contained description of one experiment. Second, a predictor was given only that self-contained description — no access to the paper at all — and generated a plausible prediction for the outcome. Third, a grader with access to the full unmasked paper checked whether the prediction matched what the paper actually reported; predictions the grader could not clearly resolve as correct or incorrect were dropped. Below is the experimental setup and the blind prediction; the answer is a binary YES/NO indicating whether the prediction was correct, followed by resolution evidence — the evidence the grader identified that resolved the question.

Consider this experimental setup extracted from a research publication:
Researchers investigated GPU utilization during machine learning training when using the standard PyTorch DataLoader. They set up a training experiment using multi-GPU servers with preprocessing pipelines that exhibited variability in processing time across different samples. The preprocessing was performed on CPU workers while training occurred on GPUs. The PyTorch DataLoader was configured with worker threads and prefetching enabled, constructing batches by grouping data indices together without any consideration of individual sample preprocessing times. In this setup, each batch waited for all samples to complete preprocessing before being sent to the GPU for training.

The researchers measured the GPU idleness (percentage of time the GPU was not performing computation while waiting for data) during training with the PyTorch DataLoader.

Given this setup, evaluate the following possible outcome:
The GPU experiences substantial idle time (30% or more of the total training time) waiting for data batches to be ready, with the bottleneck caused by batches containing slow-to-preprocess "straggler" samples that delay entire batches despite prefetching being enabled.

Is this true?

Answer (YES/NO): YES